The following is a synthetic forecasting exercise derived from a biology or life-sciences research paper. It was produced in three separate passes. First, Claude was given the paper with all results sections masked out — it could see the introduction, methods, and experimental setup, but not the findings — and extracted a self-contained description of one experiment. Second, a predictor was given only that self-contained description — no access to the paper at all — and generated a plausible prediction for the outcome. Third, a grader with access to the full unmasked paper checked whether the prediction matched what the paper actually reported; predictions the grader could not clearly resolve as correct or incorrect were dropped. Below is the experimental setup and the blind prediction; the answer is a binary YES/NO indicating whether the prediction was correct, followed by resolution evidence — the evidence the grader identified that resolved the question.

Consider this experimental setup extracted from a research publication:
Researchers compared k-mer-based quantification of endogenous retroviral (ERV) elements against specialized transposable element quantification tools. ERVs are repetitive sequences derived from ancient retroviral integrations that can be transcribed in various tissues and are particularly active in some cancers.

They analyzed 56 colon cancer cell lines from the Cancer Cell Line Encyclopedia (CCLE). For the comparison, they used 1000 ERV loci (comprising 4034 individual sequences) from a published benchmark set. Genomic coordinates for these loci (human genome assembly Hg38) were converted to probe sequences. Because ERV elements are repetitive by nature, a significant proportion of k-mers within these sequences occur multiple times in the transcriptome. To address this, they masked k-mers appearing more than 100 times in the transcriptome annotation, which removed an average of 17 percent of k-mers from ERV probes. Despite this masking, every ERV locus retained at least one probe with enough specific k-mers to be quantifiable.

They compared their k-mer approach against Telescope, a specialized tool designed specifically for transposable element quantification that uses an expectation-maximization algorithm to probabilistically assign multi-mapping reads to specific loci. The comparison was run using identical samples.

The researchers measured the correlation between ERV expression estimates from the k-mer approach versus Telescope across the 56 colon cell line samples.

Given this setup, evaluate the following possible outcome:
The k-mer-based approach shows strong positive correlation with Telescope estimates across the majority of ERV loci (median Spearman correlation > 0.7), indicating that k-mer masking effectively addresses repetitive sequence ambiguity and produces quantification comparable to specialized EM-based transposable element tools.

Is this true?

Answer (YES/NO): YES